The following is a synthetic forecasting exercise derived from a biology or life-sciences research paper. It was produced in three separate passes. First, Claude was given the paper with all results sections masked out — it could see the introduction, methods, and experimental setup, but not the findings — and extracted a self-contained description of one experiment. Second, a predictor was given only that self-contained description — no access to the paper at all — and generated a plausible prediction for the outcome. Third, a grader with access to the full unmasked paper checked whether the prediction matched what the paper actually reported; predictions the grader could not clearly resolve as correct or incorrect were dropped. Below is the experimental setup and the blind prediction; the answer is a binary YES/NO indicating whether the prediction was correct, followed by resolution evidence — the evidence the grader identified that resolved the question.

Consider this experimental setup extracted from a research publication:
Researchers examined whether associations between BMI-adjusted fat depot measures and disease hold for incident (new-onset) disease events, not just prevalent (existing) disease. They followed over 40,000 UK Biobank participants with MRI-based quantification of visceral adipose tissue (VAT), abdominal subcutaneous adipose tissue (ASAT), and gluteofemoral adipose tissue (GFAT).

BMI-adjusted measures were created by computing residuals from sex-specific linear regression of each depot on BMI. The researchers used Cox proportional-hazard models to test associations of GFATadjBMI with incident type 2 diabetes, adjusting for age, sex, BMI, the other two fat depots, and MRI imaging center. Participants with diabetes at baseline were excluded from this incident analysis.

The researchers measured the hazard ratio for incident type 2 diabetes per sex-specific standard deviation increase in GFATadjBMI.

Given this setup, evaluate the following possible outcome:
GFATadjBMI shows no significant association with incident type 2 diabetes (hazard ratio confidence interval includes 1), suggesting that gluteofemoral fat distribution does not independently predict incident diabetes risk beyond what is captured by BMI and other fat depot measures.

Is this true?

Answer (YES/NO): NO